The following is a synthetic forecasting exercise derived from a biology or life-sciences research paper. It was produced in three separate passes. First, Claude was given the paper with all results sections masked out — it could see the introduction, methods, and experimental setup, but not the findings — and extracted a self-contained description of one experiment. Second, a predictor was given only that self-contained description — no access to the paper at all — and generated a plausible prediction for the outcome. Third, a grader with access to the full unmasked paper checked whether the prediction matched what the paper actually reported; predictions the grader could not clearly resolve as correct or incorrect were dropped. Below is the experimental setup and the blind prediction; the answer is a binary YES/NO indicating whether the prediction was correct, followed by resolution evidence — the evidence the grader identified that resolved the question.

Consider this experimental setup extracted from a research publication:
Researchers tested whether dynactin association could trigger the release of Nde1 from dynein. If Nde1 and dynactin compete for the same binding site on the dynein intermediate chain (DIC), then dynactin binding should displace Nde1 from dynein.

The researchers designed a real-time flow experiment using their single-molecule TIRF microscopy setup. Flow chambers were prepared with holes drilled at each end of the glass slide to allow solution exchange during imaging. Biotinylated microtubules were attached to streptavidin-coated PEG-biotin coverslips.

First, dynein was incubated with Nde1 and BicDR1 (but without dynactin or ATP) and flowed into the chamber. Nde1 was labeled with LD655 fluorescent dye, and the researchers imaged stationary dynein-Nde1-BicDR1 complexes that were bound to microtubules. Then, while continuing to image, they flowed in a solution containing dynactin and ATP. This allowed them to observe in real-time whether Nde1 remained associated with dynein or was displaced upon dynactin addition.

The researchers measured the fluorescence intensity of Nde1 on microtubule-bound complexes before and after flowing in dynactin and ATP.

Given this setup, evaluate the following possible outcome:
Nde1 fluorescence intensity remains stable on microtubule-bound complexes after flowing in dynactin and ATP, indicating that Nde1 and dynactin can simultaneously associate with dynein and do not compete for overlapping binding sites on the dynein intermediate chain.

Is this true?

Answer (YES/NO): NO